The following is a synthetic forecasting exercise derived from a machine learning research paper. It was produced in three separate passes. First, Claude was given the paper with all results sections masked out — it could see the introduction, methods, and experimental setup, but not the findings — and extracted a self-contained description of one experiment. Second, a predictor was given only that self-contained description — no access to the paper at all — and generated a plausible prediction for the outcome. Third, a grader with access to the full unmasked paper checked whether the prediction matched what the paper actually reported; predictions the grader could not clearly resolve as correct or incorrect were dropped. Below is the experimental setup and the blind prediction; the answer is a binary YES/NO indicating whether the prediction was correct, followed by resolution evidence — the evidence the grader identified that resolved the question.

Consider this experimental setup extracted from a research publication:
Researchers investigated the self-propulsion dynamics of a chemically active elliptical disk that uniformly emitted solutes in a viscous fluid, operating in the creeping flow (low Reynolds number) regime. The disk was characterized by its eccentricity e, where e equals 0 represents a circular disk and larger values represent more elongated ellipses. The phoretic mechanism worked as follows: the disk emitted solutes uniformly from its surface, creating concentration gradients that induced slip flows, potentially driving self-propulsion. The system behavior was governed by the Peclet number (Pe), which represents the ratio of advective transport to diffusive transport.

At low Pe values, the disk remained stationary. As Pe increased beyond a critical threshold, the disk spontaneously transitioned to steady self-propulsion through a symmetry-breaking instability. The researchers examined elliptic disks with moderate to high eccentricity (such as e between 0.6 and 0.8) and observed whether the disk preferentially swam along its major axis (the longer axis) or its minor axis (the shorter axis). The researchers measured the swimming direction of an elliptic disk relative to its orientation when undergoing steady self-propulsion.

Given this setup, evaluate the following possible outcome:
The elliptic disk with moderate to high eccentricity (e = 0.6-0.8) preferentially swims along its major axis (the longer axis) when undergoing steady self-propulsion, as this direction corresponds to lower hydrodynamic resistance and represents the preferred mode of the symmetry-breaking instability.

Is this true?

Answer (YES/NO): YES